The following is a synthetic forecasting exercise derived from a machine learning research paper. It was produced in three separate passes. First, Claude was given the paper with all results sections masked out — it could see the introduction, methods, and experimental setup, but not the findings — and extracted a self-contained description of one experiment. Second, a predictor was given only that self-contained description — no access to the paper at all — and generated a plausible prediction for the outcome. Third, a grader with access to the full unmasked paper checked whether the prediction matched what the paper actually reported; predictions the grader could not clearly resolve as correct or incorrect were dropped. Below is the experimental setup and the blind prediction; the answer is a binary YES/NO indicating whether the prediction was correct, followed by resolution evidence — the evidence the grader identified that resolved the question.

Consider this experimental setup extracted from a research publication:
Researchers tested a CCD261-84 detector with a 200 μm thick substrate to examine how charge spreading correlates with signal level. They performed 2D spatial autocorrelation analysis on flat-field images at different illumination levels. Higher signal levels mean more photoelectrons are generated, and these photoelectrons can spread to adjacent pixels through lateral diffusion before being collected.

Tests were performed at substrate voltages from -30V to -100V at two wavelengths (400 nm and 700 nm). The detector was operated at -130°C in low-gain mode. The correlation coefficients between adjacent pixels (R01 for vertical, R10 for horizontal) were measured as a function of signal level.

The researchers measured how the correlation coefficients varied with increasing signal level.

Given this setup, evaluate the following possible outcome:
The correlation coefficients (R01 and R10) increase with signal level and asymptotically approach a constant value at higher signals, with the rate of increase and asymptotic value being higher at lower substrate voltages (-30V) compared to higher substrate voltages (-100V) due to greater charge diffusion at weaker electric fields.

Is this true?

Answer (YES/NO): NO